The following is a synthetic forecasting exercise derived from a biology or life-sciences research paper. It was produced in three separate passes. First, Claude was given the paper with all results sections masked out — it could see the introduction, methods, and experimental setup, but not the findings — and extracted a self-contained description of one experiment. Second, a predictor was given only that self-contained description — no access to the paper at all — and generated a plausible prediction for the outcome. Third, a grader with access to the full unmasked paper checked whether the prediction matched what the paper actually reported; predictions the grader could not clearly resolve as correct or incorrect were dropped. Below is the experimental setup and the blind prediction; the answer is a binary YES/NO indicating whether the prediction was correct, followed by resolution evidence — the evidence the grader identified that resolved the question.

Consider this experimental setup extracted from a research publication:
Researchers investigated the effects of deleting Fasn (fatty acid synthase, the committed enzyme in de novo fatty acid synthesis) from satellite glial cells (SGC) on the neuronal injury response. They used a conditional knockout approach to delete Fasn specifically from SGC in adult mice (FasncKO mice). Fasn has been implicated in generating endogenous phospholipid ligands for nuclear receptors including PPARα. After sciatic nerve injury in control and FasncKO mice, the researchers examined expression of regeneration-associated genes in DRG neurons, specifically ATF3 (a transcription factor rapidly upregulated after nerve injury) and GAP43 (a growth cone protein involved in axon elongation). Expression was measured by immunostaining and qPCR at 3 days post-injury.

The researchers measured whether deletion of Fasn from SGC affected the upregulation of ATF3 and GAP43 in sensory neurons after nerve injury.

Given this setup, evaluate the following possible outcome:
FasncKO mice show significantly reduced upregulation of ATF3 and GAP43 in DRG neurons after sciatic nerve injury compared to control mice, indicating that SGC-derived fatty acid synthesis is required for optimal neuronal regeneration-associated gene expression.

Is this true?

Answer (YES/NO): YES